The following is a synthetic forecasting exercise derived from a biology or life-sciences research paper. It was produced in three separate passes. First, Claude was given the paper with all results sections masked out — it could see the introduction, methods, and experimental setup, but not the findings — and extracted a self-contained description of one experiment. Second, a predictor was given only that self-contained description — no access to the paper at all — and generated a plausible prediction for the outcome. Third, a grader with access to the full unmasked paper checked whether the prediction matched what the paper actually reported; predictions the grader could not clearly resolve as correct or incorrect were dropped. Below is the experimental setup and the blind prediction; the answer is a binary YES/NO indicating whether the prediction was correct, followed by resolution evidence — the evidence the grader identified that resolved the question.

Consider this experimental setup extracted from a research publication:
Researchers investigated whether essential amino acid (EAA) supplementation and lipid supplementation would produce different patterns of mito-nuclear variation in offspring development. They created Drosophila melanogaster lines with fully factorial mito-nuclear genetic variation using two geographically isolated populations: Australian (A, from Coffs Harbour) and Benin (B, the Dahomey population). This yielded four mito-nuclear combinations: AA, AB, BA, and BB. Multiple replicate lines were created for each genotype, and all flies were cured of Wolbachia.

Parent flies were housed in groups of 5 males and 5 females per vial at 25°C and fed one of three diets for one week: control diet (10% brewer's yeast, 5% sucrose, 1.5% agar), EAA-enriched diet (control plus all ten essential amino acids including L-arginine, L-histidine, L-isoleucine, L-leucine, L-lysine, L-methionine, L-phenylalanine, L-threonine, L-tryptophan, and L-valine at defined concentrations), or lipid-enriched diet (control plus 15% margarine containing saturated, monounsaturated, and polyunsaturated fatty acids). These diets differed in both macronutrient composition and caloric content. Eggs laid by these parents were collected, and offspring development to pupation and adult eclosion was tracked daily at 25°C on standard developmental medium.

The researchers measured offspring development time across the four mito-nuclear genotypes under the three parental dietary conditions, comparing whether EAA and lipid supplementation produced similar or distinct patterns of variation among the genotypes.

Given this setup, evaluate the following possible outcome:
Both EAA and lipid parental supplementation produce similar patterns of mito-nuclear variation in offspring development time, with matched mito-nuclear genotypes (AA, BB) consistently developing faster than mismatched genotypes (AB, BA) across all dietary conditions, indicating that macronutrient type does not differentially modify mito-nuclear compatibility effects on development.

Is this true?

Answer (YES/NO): NO